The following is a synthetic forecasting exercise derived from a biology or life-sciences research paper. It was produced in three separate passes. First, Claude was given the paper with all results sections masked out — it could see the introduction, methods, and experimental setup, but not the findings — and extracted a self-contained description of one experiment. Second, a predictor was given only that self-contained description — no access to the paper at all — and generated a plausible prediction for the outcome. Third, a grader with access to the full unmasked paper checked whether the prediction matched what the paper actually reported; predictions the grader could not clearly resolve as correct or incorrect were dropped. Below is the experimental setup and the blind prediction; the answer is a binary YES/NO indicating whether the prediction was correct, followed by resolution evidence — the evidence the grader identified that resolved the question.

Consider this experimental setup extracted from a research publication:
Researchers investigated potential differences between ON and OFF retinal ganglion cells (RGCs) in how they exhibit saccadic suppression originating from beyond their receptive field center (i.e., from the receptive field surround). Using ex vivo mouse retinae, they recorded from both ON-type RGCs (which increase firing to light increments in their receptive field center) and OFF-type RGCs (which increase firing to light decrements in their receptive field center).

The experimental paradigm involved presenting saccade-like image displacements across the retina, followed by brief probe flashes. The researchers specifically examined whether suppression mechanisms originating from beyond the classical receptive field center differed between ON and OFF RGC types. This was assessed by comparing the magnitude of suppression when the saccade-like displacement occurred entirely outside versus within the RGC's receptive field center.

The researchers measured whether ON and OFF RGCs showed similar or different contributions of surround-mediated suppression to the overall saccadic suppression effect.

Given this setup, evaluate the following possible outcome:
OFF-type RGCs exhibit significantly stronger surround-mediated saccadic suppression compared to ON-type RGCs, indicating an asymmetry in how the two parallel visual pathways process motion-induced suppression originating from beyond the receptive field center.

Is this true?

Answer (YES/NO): NO